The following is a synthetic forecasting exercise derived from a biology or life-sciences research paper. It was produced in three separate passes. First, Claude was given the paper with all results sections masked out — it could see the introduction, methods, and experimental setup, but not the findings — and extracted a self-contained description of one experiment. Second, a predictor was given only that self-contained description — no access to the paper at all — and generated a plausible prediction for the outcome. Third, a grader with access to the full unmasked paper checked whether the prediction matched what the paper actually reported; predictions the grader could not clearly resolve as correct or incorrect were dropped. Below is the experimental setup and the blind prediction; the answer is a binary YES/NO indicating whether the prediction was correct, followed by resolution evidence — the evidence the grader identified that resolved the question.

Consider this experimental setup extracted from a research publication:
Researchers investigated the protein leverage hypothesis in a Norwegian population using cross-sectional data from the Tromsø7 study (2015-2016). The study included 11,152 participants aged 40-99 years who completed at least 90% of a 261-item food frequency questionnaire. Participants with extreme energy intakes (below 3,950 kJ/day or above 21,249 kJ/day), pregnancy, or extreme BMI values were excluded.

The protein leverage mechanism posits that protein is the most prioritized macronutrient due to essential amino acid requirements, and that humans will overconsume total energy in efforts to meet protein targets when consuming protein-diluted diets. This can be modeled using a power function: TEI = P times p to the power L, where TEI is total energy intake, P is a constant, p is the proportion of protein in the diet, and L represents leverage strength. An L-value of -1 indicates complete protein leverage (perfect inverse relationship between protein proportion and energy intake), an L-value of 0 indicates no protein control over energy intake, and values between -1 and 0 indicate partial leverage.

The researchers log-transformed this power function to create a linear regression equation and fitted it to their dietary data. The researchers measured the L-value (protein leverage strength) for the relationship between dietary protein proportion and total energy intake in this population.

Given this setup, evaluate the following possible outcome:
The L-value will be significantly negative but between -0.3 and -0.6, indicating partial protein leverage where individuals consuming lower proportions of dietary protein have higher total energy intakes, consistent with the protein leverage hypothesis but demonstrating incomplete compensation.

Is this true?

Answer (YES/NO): YES